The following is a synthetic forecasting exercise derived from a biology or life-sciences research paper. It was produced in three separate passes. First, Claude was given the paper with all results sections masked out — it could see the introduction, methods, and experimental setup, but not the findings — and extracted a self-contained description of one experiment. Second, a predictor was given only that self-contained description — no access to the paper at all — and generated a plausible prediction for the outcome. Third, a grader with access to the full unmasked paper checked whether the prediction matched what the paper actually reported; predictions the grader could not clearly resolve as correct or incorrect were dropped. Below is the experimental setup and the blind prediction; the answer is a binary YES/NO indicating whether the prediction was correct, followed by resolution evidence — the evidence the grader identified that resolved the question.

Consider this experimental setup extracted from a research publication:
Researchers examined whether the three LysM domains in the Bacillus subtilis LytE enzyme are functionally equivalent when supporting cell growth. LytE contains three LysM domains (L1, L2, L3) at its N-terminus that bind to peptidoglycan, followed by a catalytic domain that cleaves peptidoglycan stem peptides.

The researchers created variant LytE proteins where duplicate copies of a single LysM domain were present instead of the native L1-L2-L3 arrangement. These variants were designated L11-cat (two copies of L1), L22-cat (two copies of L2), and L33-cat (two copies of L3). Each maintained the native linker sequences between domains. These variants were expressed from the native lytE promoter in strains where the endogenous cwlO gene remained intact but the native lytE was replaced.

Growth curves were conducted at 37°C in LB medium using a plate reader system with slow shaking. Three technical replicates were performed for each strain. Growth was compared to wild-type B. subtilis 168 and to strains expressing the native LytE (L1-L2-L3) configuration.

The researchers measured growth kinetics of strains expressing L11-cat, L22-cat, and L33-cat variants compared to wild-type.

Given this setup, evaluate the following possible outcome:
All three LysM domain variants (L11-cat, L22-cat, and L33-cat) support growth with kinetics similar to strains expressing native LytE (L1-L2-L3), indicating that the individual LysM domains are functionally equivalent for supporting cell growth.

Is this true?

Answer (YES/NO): NO